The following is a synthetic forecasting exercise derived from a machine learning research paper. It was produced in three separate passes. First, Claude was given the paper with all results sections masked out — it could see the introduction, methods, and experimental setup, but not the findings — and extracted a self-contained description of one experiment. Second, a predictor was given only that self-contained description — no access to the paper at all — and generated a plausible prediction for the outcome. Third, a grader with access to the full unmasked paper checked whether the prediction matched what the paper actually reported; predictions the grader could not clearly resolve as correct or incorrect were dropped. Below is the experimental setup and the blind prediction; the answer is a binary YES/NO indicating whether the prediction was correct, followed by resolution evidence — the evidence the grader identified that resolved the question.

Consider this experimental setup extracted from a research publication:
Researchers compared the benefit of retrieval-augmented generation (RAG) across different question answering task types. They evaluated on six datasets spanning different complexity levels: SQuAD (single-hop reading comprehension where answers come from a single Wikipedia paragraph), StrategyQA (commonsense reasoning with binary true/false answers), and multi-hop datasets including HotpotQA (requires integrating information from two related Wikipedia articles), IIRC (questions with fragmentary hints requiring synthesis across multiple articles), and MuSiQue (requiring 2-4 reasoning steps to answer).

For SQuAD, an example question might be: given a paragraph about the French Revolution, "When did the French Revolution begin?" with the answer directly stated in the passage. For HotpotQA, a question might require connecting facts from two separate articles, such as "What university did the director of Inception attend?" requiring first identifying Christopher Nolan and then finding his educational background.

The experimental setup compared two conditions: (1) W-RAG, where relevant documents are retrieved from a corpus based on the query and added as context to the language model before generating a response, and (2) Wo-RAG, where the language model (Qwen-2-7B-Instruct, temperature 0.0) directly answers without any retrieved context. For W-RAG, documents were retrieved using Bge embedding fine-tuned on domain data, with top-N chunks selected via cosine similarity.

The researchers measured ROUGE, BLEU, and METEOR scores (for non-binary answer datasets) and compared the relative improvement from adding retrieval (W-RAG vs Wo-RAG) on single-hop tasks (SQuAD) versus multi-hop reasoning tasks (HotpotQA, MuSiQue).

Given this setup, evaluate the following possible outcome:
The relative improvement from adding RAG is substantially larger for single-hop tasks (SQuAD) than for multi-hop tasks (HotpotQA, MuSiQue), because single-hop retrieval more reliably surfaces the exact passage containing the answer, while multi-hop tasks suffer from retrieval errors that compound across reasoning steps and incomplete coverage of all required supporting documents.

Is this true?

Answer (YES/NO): NO